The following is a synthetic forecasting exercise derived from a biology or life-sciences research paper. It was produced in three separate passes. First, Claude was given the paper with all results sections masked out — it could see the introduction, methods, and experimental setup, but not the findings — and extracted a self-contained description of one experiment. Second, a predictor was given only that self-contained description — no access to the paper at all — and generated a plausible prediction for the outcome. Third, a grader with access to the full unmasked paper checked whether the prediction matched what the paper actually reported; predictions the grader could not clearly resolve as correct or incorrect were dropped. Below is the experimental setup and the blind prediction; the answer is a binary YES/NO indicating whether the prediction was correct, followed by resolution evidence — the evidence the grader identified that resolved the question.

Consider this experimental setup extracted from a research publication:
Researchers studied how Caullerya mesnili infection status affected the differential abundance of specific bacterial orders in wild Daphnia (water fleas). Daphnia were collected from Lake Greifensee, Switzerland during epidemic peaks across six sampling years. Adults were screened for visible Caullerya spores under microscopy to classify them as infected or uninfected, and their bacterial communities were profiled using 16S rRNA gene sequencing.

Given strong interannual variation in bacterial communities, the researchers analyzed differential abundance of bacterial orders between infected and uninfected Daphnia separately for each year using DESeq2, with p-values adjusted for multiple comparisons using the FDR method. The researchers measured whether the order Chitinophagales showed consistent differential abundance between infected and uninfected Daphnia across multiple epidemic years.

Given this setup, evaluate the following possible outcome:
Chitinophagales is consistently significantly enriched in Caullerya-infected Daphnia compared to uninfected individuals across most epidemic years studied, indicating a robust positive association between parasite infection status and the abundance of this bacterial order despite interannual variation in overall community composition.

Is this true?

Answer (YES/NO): NO